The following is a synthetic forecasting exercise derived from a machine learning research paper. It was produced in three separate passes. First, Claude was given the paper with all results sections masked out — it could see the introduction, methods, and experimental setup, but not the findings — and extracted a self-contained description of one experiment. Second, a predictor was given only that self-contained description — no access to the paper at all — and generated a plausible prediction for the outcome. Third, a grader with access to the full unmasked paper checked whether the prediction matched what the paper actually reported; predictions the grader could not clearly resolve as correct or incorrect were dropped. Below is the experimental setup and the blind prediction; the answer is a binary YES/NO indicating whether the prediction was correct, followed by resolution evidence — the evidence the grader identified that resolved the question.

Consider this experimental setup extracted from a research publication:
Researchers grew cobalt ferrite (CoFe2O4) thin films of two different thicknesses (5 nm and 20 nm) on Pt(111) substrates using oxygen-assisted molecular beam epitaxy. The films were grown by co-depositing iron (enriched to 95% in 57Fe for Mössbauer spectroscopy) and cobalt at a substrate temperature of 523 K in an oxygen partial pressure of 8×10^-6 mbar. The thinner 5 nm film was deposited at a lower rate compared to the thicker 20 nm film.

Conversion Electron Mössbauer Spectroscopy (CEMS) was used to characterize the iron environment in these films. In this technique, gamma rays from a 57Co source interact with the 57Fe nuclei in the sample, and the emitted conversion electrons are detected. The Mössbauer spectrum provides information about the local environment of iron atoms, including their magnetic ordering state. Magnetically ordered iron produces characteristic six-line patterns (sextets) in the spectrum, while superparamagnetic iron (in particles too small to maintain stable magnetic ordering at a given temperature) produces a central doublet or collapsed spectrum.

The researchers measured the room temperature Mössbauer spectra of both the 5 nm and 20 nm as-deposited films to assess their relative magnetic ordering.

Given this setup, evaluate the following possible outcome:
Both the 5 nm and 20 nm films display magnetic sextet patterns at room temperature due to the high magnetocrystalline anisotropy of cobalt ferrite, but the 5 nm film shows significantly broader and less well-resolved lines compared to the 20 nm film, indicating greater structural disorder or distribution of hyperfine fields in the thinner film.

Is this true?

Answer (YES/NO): NO